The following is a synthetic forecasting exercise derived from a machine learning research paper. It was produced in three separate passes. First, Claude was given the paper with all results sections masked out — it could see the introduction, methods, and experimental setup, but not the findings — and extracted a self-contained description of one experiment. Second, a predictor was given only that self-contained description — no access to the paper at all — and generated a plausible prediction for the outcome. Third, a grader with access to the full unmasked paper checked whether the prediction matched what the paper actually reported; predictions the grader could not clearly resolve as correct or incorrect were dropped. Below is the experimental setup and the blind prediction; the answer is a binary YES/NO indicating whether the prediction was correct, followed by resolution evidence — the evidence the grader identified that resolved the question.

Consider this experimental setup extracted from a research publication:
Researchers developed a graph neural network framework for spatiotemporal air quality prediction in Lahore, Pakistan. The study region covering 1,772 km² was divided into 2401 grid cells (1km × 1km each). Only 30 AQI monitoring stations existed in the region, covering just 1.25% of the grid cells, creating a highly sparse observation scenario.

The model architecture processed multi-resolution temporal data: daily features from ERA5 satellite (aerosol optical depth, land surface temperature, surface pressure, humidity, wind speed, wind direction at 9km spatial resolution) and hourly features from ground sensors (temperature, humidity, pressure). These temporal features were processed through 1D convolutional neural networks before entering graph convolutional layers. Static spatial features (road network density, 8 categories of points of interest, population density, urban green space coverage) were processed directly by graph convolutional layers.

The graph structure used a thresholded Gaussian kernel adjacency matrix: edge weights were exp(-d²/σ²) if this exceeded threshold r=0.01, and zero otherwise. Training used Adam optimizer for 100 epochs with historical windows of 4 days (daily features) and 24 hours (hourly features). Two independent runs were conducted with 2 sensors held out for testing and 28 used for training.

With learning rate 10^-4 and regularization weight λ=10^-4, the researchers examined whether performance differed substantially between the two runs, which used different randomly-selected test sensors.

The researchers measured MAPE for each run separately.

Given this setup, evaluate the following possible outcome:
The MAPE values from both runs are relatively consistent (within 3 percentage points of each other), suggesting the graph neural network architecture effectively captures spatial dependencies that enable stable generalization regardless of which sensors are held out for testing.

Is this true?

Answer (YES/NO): NO